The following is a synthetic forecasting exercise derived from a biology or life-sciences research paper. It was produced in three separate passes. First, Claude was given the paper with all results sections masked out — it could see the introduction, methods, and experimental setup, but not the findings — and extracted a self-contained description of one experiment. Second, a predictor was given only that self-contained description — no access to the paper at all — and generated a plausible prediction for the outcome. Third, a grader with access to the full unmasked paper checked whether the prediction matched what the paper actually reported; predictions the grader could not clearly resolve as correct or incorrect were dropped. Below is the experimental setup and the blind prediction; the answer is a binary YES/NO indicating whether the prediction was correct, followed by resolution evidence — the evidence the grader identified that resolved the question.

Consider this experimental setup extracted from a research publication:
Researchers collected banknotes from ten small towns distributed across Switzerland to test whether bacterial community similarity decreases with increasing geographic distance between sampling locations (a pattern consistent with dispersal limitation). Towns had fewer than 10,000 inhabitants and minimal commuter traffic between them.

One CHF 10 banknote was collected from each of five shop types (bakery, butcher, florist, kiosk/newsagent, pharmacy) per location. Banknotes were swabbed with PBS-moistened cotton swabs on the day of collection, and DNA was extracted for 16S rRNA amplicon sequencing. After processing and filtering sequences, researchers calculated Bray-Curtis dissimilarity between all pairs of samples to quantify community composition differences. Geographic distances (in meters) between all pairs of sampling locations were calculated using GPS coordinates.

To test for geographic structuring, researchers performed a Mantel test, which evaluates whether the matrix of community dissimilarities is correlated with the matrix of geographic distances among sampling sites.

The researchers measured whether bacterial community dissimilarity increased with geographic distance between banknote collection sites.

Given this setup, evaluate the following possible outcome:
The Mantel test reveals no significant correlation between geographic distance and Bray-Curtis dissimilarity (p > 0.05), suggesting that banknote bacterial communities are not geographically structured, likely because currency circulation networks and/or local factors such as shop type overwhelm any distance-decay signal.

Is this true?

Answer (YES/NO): YES